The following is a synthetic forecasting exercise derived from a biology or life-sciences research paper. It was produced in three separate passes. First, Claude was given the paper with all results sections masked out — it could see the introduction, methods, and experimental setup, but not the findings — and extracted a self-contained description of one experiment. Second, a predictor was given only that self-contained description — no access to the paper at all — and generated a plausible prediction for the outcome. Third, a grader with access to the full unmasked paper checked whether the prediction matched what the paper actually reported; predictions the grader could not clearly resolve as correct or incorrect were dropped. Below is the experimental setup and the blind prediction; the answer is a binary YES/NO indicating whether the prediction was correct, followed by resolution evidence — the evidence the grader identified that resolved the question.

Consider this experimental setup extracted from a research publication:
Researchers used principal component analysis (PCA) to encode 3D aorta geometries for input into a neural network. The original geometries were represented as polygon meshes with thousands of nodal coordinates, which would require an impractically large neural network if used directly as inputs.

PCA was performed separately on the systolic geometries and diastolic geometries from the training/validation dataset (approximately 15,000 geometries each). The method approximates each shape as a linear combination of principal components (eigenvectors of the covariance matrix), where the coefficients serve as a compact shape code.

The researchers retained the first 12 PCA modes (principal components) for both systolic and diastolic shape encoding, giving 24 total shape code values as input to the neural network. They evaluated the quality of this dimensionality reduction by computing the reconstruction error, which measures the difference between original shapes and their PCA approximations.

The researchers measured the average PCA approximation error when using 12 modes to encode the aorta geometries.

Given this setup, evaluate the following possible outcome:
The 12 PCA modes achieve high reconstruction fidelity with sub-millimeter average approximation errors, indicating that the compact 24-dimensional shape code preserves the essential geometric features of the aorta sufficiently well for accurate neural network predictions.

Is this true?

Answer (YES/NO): NO